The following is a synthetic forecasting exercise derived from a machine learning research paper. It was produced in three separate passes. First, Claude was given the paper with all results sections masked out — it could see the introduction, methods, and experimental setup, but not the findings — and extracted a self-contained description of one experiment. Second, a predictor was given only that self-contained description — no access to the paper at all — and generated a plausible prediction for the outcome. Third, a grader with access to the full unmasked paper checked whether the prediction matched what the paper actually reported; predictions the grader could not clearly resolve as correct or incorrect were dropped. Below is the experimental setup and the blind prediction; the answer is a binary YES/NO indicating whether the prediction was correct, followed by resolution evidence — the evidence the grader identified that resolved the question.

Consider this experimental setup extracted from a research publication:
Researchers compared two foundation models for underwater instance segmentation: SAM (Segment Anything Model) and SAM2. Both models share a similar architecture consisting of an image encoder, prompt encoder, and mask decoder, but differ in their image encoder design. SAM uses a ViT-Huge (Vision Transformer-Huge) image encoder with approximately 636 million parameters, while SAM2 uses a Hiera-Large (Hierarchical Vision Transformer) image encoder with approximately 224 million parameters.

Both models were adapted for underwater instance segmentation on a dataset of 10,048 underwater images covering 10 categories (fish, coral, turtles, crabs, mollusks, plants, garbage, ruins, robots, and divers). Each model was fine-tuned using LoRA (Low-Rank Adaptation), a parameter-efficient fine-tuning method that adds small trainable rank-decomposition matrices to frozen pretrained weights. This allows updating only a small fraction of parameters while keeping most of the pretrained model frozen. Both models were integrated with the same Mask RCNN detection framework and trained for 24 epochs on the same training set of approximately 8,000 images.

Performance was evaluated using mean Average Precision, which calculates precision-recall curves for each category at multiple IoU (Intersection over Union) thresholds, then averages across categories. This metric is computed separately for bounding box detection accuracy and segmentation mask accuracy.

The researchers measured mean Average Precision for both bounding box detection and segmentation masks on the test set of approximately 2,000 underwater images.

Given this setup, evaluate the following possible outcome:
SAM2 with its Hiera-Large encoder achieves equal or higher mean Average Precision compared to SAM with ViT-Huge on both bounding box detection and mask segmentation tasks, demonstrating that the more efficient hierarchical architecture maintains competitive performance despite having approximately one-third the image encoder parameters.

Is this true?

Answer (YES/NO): NO